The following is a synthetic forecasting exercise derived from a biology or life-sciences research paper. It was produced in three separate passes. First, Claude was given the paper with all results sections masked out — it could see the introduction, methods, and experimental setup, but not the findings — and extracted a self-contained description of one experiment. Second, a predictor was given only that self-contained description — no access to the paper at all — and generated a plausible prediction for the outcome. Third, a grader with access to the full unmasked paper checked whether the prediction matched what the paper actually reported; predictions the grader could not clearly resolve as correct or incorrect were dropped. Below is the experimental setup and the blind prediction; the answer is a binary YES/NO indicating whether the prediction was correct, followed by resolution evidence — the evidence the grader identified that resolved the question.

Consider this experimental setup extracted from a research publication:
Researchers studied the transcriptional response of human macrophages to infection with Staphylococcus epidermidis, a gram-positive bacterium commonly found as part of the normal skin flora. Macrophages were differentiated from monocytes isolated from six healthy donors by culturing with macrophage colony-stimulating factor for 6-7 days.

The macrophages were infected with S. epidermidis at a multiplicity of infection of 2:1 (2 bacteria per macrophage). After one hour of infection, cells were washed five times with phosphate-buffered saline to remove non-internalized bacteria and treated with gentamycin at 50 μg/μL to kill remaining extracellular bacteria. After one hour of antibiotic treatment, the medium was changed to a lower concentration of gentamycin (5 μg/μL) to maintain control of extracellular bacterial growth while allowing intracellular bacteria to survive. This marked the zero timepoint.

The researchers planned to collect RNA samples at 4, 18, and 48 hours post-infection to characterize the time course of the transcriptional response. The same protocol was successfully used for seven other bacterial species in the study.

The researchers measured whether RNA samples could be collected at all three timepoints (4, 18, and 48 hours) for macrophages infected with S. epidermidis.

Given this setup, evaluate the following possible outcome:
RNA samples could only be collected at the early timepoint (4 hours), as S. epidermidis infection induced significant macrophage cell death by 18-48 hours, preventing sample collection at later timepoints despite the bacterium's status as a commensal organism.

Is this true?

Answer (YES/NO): NO